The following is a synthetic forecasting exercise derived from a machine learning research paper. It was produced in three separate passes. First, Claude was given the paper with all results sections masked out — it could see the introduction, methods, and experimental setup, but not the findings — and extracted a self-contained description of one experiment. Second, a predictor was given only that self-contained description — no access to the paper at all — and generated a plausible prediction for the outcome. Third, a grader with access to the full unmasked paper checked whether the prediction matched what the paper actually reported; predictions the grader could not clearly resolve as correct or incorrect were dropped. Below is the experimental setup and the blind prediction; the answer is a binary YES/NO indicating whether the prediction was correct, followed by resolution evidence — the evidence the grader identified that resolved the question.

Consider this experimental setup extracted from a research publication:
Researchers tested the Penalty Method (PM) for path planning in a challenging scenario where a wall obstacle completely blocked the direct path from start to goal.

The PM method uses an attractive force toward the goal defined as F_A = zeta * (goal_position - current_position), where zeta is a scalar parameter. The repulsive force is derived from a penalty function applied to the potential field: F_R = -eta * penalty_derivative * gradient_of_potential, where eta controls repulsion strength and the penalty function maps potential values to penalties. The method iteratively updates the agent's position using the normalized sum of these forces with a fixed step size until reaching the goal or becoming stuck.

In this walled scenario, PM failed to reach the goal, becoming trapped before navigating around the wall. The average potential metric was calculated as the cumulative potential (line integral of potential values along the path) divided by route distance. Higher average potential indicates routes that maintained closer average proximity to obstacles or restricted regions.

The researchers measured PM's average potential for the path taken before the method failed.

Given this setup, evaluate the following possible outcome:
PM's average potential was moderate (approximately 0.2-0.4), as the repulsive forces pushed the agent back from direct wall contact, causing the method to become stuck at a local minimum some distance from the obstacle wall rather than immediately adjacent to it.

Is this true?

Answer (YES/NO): NO